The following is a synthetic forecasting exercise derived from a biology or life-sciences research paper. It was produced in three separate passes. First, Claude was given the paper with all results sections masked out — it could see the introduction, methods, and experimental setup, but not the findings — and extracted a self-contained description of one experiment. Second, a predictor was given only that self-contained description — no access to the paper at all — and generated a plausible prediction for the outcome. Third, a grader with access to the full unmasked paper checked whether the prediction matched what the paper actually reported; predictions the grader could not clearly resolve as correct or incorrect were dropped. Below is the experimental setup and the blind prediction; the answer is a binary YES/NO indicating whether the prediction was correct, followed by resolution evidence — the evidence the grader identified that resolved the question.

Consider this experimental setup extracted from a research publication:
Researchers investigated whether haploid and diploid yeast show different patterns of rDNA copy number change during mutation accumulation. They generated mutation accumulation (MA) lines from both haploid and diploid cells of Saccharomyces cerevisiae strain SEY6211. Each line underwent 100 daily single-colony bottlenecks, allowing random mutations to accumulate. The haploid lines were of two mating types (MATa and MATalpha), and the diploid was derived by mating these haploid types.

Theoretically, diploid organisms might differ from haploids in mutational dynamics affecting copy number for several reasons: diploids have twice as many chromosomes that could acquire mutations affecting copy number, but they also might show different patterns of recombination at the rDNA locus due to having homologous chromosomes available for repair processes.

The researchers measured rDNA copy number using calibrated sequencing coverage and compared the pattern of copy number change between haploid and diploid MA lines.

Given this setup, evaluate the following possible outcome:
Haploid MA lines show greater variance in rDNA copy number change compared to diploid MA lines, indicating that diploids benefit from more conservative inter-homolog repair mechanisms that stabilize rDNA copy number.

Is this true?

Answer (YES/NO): NO